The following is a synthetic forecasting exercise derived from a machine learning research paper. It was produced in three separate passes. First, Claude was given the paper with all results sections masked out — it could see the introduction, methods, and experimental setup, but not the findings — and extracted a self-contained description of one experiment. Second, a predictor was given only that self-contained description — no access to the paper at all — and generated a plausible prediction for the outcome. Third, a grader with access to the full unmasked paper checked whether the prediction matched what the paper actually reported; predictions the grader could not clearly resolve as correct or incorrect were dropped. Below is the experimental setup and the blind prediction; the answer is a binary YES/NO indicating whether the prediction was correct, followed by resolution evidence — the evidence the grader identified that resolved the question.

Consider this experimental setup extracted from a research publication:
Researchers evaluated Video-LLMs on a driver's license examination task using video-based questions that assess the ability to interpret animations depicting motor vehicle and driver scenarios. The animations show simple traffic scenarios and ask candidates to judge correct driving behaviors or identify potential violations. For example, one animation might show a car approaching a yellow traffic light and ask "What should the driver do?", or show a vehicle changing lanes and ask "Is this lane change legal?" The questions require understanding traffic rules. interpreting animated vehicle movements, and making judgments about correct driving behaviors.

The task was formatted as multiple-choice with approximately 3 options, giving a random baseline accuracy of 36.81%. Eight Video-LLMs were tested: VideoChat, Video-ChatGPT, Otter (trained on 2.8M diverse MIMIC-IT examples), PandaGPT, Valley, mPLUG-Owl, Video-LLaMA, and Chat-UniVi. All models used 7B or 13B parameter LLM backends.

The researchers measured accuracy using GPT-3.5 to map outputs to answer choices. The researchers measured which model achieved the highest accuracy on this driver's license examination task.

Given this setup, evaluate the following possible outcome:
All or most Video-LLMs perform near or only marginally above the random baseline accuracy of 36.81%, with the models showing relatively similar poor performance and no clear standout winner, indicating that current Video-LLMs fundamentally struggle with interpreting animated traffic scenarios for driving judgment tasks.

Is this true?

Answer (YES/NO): NO